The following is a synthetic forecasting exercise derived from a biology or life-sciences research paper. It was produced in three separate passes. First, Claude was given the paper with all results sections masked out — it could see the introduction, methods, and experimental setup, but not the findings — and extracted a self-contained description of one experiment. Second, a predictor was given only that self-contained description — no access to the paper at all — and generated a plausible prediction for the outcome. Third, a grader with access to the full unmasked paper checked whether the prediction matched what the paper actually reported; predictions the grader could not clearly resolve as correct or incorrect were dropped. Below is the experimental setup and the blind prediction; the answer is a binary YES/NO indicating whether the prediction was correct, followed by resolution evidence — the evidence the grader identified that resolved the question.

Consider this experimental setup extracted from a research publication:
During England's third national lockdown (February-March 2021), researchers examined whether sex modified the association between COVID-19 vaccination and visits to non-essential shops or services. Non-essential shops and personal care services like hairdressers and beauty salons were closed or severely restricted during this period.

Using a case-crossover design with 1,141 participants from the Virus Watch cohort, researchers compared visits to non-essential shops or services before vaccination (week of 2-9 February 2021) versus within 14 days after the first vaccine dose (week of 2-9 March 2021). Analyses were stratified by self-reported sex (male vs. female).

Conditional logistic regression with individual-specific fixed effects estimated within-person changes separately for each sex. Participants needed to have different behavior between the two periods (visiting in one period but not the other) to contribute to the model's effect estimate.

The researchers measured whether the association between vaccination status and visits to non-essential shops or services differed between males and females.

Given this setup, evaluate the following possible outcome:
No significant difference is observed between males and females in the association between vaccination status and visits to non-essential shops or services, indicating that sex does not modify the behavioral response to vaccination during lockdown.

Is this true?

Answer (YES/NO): NO